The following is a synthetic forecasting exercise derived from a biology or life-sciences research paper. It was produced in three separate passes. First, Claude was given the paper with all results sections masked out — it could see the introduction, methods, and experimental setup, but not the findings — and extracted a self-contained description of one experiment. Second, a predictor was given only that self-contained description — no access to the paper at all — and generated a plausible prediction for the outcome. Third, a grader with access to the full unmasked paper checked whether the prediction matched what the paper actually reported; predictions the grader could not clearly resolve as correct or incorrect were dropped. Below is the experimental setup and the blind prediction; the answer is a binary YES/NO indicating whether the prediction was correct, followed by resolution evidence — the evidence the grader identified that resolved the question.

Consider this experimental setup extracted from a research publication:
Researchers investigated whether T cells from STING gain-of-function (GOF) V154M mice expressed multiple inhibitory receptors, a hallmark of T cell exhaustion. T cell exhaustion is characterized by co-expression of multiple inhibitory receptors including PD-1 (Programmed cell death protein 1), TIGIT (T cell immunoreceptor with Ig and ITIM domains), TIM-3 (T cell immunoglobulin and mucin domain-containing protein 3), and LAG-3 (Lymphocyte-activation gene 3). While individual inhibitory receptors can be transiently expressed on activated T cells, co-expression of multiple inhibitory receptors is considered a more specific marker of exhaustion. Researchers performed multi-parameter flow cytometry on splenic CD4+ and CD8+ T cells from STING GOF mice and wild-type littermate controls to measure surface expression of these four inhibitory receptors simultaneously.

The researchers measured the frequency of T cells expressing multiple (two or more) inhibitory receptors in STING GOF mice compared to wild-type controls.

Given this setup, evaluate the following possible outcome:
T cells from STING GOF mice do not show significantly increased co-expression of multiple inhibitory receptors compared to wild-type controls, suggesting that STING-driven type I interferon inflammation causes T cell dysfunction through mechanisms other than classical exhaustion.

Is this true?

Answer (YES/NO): NO